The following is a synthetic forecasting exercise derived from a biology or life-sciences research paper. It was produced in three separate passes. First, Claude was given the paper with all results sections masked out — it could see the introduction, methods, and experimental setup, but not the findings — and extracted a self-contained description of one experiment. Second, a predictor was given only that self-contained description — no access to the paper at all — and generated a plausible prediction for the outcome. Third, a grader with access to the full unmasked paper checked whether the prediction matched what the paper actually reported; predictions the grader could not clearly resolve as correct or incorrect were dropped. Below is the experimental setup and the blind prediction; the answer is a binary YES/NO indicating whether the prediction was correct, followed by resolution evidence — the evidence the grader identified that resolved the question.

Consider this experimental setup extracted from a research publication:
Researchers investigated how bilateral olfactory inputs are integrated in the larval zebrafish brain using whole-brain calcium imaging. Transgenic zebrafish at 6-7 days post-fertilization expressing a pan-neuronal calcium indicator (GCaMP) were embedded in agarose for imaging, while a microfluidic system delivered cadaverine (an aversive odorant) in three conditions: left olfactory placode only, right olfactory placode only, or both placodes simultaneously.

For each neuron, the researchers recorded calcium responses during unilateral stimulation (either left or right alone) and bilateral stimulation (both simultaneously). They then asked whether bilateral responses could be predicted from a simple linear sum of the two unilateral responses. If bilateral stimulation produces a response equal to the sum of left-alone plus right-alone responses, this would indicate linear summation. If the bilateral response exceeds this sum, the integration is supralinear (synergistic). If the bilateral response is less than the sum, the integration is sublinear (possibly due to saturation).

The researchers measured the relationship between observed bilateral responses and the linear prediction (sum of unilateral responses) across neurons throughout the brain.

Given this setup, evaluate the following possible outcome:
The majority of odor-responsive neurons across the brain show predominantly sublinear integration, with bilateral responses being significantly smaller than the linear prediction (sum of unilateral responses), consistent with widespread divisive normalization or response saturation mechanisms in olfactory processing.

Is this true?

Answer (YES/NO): NO